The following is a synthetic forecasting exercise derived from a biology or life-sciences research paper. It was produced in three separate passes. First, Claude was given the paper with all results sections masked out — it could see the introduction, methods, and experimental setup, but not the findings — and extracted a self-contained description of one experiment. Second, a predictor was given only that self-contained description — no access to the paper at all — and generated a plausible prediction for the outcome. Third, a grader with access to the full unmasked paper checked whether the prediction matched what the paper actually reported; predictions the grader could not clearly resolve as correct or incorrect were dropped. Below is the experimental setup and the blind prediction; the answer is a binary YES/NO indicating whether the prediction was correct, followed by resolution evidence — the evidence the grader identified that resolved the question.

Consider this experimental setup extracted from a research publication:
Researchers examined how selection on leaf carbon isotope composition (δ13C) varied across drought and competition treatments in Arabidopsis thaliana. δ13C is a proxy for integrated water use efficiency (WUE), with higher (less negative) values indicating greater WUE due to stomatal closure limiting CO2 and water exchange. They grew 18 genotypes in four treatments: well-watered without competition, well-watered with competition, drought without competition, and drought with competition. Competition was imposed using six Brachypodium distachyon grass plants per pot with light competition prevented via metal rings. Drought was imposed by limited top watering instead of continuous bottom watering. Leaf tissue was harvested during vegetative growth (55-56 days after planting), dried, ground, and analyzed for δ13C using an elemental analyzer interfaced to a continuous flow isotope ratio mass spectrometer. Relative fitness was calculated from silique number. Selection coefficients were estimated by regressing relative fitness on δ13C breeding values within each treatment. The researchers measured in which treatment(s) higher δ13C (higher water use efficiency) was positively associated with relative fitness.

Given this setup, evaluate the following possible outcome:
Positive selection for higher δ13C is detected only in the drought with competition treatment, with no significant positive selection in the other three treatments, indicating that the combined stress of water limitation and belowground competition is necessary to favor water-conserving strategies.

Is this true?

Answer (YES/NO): YES